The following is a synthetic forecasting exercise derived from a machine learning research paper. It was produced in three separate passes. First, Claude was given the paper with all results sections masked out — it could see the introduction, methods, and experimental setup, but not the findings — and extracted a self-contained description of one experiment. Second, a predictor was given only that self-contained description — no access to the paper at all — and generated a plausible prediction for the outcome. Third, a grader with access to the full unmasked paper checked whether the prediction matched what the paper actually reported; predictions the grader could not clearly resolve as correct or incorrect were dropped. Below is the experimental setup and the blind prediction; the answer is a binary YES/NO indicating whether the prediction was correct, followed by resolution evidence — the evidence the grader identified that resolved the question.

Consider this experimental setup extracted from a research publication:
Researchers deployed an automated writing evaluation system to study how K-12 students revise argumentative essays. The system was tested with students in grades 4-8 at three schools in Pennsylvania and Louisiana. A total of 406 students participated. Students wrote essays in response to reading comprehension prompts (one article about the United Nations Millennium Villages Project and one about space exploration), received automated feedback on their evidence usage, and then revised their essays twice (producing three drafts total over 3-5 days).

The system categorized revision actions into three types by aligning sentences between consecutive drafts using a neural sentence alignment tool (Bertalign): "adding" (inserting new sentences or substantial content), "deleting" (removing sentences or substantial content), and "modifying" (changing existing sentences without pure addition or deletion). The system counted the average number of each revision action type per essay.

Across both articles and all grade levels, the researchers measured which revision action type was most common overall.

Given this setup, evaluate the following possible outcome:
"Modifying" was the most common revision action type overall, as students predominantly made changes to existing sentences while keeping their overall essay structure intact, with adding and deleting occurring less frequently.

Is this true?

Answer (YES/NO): NO